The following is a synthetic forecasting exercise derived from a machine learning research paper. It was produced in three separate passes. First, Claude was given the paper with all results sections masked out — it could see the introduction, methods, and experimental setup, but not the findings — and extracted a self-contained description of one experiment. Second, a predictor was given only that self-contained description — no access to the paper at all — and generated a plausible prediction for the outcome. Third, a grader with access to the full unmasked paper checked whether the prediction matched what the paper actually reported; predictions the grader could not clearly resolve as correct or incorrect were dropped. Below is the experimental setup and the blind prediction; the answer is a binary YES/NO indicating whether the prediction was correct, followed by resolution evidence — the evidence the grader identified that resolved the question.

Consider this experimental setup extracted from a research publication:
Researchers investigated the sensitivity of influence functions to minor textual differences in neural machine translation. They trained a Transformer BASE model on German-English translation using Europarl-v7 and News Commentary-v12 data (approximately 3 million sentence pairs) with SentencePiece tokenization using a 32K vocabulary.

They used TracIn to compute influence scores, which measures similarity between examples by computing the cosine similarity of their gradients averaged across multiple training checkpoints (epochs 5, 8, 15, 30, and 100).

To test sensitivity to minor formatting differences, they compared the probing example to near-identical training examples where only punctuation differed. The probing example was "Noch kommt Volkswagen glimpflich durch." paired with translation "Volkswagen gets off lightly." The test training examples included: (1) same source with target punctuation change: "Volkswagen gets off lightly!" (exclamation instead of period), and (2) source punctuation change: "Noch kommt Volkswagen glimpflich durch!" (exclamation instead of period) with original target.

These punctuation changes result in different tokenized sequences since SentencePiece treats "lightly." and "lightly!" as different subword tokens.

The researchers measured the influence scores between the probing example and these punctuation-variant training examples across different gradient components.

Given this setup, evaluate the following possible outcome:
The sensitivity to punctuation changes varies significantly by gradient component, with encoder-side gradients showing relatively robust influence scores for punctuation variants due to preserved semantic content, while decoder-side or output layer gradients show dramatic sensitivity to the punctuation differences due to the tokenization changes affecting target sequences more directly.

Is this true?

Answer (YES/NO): NO